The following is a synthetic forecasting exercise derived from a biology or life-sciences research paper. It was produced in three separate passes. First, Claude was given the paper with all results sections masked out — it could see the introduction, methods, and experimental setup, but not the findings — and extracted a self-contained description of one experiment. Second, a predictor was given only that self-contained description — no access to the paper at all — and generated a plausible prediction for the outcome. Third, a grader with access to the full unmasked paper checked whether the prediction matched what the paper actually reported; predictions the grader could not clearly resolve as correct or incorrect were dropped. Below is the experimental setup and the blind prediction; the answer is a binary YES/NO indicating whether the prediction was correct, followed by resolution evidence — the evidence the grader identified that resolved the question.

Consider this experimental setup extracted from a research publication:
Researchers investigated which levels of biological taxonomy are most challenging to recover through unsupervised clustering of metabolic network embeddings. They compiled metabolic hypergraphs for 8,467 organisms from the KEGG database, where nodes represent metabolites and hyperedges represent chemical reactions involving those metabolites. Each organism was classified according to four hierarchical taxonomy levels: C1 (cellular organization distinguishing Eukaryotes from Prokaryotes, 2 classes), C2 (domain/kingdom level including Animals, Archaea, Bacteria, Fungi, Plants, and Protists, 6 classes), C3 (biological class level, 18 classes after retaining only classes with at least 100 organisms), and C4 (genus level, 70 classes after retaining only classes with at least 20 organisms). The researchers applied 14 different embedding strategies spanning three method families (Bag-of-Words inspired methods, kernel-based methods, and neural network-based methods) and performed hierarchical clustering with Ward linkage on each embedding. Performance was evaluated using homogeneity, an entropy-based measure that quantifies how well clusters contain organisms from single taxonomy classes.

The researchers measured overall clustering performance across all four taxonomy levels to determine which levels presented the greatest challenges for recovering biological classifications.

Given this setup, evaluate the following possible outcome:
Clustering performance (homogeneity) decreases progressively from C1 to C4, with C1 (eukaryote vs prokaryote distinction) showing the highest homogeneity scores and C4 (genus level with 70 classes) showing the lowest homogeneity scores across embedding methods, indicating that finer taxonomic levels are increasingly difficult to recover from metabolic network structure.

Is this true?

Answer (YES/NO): NO